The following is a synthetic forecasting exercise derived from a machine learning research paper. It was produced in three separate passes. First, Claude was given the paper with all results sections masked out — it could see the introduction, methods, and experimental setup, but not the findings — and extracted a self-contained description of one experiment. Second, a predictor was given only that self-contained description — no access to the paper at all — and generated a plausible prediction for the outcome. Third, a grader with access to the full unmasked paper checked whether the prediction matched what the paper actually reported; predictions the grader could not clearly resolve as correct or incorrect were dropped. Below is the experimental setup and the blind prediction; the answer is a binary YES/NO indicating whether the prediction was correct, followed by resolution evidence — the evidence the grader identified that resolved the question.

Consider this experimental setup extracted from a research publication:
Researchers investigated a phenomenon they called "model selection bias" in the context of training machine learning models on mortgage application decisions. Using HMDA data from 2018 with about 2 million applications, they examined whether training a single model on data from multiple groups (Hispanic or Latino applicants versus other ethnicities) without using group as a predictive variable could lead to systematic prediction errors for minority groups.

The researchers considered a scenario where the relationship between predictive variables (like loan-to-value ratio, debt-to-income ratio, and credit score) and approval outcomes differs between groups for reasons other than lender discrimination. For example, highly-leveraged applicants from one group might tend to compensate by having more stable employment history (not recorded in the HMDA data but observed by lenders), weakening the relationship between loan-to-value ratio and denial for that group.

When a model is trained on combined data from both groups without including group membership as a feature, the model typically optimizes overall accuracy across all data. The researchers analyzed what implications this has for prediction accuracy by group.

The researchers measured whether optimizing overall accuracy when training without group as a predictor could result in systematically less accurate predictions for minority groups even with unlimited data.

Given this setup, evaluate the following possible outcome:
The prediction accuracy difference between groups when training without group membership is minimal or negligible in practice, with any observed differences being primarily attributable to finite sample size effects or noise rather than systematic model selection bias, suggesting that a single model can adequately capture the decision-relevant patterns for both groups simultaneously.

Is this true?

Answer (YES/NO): NO